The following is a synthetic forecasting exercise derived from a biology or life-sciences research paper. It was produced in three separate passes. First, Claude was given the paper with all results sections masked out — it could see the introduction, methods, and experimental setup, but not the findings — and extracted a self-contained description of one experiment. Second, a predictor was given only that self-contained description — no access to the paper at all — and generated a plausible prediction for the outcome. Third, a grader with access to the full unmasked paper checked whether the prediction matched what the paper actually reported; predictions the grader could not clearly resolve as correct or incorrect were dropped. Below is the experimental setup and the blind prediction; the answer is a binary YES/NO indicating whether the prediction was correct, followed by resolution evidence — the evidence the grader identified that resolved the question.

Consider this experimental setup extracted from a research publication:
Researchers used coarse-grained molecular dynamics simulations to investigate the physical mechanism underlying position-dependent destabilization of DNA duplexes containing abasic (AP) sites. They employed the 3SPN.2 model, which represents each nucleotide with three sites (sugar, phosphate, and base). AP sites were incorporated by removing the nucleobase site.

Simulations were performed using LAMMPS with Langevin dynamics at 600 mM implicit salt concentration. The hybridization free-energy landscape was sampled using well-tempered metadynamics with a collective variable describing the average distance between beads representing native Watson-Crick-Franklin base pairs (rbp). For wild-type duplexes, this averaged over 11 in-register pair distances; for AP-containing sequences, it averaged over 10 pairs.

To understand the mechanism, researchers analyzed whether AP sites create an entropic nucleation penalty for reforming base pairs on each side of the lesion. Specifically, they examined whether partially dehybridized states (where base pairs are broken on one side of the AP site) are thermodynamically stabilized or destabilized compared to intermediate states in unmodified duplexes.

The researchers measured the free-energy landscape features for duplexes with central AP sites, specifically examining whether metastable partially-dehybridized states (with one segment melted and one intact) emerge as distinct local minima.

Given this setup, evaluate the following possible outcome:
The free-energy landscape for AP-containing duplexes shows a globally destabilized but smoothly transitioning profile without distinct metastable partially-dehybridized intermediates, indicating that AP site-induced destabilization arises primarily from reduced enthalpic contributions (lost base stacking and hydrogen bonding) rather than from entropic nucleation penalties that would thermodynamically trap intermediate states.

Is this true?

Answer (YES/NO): NO